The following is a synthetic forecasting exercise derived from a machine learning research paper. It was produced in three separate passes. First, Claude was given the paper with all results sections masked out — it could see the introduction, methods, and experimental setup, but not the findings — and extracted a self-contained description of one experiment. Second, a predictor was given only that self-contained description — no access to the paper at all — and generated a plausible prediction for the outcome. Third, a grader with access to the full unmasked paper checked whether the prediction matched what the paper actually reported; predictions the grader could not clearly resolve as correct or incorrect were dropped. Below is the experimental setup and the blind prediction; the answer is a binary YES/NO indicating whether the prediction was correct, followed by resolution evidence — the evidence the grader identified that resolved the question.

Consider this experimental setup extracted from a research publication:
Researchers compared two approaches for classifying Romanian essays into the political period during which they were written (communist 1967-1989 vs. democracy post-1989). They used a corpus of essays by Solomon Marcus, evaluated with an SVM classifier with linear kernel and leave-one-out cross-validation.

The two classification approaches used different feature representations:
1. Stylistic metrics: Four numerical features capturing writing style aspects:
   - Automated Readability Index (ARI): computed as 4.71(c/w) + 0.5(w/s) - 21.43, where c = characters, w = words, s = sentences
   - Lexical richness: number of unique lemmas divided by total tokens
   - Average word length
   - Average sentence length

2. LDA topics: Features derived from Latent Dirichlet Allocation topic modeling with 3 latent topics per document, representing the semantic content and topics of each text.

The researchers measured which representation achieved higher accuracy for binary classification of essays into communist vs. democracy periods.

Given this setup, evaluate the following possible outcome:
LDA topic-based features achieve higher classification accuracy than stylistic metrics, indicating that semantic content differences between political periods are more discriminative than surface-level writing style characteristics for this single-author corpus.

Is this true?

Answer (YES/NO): NO